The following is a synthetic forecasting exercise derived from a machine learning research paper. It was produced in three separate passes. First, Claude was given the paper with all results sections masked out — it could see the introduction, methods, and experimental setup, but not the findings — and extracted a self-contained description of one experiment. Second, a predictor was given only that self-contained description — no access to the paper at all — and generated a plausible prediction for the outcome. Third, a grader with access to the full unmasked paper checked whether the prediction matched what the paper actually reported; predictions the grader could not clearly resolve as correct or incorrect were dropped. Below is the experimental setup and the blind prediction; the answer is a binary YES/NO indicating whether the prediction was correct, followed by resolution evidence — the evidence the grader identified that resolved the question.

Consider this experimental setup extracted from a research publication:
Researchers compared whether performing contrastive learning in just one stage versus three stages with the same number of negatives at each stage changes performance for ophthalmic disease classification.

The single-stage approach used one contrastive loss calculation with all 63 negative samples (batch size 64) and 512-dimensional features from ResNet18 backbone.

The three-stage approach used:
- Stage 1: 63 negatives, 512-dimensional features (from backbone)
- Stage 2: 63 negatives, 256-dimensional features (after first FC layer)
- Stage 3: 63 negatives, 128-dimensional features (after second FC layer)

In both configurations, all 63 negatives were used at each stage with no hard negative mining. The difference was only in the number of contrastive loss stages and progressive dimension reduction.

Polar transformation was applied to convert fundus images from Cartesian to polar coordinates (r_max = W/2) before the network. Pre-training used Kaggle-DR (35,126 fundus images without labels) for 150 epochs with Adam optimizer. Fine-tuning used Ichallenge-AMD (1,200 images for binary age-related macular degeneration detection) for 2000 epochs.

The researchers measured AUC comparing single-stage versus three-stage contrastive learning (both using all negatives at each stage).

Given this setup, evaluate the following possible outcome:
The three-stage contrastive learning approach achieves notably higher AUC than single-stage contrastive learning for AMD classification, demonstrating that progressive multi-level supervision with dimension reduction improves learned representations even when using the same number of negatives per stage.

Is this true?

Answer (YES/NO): NO